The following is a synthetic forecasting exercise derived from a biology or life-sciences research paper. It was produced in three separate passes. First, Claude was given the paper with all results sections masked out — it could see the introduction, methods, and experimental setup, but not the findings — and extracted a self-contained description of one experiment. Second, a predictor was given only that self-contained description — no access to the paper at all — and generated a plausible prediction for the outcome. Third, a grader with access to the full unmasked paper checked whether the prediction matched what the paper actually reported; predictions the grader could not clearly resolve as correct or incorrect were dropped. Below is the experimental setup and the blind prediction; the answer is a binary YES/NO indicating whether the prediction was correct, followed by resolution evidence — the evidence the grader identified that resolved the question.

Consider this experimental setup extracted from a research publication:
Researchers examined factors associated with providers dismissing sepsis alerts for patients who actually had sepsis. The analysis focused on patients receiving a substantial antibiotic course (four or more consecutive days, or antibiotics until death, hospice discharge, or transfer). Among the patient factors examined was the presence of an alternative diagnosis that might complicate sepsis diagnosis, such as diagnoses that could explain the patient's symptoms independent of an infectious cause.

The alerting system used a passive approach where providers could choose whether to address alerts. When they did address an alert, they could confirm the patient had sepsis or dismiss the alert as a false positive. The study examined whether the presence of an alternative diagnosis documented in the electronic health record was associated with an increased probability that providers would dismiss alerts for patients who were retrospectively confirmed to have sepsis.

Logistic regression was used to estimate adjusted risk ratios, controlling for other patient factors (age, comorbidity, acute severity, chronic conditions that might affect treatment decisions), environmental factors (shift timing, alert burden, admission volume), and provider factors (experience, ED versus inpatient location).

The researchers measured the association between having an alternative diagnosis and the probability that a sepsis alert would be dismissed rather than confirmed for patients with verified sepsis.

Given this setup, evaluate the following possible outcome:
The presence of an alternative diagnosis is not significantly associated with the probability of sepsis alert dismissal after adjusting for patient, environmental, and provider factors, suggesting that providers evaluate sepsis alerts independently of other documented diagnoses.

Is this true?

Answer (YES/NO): YES